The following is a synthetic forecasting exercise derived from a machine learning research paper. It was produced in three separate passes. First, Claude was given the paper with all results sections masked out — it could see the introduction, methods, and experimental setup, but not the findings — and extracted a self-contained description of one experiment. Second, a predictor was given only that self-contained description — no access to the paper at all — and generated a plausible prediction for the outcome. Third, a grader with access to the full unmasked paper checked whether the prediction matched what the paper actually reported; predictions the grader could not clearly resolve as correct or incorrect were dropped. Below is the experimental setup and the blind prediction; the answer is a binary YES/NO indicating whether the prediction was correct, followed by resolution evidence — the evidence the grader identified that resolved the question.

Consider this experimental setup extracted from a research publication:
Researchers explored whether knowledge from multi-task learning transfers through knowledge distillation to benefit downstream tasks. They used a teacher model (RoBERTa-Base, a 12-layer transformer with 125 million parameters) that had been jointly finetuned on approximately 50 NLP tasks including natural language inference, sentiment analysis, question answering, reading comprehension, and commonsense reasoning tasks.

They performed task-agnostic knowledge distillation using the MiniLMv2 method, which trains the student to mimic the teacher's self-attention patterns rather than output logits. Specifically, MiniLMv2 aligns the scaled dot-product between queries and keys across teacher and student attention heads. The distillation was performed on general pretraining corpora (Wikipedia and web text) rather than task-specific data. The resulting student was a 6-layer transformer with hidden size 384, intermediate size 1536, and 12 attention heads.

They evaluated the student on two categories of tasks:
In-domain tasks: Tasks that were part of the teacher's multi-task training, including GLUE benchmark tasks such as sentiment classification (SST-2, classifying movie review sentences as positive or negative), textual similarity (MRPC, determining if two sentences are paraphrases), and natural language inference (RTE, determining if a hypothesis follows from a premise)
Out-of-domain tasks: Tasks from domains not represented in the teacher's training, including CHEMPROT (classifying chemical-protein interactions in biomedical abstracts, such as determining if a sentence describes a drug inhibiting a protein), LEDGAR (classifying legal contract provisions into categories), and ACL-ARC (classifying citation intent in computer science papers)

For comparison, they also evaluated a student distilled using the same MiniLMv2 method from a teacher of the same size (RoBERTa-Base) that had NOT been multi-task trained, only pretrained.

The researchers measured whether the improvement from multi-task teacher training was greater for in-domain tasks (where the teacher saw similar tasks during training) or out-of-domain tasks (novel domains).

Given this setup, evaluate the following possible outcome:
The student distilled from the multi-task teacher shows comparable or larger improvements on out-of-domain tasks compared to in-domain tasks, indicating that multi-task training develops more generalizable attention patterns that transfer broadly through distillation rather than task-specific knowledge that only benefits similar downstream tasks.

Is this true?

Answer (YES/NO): YES